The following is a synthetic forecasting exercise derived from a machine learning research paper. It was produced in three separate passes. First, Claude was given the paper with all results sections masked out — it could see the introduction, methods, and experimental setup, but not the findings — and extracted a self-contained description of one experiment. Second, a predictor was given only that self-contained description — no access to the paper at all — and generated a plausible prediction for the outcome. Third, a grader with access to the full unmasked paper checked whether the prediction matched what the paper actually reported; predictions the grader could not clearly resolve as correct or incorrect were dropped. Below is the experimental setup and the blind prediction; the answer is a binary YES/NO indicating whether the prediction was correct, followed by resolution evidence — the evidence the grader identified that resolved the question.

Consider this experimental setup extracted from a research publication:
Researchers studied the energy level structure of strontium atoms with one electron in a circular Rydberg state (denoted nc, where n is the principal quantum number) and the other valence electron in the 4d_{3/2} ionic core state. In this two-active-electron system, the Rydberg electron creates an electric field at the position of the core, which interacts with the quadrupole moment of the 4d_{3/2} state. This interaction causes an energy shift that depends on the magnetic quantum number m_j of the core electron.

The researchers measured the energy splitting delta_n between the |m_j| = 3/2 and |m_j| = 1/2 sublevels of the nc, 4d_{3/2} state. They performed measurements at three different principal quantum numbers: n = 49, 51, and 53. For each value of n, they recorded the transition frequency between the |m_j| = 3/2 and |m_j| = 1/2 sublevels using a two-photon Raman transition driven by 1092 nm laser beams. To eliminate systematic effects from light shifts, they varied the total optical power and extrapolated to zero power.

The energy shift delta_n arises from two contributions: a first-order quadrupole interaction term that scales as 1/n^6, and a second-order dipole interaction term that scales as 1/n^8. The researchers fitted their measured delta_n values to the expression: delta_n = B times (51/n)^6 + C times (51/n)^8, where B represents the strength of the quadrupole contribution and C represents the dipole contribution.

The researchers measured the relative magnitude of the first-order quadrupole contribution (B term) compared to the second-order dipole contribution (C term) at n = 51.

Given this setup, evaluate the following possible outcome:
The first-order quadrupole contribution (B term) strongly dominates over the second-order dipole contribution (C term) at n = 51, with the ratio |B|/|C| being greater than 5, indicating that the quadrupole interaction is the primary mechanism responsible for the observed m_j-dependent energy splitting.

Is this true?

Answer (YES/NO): YES